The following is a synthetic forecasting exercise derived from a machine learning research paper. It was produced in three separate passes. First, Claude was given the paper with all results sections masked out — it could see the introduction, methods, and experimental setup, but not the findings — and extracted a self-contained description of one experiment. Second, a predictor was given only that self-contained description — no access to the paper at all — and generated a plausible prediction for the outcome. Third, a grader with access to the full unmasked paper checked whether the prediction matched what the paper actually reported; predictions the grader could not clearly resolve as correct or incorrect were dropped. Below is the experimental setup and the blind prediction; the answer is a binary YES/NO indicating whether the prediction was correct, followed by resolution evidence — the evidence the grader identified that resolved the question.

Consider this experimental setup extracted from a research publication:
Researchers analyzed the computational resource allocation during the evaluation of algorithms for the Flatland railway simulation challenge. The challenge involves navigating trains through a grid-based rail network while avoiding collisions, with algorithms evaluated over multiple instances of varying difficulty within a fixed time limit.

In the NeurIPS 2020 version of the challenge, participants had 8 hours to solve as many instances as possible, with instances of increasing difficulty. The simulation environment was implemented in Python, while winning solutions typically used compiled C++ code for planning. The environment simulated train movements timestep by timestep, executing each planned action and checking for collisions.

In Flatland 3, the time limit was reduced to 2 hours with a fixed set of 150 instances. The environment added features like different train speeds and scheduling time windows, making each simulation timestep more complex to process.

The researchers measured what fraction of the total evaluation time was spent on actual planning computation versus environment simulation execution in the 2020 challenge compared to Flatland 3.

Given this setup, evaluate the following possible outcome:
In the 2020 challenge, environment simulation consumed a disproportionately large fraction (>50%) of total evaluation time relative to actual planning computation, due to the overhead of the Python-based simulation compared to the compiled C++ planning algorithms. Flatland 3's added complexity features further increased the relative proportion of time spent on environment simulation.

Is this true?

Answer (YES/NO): YES